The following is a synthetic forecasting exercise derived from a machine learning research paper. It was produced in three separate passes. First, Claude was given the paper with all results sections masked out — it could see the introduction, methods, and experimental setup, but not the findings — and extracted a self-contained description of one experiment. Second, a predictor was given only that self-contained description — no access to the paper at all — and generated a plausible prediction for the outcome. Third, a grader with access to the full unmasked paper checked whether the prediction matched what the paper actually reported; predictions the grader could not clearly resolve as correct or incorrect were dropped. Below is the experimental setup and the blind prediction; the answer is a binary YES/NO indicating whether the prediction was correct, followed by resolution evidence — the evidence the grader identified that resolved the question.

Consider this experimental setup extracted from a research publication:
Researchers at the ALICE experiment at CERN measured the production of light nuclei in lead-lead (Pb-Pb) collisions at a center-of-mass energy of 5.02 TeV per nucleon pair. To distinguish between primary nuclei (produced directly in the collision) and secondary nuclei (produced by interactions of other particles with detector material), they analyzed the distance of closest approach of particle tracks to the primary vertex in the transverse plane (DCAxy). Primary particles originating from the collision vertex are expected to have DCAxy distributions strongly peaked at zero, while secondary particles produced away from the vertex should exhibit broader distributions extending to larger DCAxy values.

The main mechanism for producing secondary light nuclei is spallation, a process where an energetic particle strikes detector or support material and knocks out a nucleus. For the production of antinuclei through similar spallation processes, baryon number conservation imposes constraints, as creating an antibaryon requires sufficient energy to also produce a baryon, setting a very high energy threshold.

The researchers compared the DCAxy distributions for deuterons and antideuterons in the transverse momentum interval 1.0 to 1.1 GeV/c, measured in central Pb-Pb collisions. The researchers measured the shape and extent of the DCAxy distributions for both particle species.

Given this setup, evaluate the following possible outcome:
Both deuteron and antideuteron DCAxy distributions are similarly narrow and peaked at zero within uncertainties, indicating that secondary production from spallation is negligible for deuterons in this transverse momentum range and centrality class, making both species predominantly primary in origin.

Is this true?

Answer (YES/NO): NO